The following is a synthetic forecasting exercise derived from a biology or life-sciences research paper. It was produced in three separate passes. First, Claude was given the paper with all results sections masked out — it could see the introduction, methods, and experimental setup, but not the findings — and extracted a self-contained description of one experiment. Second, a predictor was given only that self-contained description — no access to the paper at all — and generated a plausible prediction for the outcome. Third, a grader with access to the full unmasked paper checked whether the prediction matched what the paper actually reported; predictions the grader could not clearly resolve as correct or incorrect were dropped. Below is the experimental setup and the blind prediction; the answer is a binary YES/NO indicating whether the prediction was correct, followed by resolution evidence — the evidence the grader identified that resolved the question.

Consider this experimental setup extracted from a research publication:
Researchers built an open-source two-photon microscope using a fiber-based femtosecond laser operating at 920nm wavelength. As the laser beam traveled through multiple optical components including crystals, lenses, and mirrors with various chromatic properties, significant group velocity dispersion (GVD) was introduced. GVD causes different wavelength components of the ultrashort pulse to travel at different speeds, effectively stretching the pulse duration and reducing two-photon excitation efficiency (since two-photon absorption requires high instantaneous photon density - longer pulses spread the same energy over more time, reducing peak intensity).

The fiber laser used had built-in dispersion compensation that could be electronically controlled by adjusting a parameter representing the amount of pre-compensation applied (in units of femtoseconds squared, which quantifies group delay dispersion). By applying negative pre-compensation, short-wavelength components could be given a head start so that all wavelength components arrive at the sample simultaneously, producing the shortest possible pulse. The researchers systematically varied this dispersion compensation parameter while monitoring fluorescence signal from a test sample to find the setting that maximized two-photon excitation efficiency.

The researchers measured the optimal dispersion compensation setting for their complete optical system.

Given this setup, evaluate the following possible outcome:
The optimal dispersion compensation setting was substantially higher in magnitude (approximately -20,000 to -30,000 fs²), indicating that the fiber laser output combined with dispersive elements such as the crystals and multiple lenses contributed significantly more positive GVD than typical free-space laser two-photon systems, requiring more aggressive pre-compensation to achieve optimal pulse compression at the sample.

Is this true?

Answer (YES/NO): YES